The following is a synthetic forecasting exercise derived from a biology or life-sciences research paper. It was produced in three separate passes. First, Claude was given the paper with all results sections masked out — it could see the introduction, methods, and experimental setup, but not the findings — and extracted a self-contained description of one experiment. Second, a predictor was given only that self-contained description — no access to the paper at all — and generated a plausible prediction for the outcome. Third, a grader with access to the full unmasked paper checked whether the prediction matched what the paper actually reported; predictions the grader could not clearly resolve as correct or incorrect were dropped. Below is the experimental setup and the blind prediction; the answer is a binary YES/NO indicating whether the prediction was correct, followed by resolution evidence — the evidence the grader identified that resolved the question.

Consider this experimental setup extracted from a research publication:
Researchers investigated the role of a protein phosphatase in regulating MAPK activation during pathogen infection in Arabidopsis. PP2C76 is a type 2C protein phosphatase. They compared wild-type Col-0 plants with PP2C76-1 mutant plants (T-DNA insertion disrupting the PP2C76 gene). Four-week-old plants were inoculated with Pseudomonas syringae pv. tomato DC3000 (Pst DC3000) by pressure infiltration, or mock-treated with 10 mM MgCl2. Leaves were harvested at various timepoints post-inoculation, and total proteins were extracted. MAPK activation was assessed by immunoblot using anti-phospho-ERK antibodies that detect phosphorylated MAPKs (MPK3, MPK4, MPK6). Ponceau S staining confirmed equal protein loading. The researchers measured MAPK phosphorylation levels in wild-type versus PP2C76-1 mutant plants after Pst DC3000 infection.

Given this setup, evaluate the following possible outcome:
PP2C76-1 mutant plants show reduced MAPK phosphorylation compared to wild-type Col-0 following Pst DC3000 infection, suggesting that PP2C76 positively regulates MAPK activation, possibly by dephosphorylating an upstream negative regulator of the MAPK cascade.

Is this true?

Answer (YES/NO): NO